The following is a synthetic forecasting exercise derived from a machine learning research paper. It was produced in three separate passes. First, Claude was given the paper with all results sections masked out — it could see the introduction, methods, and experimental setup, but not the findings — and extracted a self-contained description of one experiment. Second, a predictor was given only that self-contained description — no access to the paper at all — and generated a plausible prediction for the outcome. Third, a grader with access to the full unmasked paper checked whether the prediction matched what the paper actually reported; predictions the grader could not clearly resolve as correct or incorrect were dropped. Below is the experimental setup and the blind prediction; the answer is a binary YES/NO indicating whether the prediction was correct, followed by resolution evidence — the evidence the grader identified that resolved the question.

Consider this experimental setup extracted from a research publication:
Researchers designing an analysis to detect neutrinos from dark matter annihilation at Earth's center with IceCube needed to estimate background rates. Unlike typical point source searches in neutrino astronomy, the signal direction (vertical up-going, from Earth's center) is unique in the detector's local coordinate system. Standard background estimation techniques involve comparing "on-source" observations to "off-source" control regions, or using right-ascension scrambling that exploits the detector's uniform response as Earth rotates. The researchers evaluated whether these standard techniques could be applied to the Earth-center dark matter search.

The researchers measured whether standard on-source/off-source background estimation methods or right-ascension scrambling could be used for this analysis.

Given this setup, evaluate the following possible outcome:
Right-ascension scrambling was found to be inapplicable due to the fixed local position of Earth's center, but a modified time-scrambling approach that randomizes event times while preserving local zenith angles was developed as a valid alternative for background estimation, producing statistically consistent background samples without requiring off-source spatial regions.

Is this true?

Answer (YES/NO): NO